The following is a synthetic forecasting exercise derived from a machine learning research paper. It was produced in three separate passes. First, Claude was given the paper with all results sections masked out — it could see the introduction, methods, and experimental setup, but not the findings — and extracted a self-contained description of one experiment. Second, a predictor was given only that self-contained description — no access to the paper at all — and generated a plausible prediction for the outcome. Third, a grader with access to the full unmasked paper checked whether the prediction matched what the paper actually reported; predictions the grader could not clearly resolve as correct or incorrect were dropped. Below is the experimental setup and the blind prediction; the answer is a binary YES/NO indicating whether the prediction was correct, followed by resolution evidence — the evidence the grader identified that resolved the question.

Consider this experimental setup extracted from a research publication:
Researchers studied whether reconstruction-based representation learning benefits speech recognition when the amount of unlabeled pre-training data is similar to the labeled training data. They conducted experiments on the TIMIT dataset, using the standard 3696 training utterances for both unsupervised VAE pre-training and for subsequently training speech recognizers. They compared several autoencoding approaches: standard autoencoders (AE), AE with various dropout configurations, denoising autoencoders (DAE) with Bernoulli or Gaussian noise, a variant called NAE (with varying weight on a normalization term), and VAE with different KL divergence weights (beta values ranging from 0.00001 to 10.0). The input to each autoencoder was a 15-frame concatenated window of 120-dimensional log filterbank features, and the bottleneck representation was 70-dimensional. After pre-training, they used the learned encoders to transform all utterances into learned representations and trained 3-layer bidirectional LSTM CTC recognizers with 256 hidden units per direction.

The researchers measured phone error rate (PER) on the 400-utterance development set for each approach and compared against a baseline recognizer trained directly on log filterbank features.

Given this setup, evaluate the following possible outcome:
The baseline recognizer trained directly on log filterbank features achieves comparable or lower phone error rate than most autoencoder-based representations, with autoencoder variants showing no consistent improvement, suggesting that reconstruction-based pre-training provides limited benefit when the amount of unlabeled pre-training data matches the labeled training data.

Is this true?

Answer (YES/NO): YES